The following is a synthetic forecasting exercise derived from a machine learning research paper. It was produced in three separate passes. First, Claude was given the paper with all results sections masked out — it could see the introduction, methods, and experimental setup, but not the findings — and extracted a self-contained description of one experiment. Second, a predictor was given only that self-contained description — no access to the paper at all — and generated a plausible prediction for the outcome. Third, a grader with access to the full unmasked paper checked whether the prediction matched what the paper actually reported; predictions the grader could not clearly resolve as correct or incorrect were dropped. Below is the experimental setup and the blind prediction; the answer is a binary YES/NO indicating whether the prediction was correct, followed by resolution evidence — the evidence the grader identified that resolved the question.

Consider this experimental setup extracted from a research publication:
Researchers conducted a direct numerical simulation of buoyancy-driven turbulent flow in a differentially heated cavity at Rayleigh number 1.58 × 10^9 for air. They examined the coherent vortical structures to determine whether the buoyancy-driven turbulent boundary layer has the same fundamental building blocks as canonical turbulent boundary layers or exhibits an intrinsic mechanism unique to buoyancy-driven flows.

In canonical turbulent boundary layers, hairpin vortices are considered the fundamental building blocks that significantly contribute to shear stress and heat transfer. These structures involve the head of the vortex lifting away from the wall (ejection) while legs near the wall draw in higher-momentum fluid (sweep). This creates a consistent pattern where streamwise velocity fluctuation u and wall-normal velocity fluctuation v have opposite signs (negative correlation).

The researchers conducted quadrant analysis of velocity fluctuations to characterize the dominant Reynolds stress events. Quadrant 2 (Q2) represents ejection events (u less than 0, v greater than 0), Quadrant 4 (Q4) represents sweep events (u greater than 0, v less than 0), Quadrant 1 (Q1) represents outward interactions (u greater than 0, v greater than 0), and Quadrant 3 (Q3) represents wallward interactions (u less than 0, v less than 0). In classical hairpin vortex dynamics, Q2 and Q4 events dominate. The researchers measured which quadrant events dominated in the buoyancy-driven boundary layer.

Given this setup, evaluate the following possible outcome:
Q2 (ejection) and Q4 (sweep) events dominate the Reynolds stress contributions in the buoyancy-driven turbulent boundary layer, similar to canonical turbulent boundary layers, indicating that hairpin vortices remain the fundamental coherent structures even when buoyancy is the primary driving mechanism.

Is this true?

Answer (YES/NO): NO